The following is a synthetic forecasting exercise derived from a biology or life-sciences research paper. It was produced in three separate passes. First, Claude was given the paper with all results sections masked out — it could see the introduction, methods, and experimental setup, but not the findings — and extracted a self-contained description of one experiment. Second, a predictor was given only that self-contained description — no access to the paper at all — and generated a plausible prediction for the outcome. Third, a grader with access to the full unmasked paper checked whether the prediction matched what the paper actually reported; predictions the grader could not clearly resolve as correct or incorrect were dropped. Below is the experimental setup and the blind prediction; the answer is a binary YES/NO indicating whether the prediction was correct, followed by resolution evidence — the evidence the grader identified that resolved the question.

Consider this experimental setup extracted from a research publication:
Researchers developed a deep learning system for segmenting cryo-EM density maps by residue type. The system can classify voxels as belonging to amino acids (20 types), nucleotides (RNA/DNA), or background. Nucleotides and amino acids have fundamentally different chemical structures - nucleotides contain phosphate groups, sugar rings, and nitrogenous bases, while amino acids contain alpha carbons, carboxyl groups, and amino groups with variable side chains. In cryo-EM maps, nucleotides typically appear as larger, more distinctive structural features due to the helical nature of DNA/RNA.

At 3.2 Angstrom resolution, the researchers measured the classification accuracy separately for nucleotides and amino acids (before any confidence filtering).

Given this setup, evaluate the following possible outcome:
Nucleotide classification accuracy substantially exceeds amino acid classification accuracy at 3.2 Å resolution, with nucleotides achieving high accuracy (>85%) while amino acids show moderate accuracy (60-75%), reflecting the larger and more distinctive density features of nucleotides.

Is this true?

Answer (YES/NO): NO